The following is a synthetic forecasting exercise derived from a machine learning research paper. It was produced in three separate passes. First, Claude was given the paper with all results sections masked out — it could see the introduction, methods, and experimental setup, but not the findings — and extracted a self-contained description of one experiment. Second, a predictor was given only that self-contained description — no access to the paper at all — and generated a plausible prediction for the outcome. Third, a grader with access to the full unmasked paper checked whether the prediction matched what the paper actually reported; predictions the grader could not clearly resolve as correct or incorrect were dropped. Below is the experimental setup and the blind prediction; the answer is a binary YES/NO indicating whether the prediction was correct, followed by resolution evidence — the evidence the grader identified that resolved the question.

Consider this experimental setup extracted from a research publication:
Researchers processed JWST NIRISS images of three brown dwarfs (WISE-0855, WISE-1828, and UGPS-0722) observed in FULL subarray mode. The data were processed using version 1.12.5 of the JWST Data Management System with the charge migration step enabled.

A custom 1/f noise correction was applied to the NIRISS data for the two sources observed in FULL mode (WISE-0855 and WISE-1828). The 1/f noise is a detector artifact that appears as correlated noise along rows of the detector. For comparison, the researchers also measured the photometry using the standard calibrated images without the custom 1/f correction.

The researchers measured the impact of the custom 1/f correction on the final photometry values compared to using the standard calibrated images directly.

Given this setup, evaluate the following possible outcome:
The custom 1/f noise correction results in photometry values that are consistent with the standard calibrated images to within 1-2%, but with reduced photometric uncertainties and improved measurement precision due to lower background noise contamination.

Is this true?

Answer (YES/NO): NO